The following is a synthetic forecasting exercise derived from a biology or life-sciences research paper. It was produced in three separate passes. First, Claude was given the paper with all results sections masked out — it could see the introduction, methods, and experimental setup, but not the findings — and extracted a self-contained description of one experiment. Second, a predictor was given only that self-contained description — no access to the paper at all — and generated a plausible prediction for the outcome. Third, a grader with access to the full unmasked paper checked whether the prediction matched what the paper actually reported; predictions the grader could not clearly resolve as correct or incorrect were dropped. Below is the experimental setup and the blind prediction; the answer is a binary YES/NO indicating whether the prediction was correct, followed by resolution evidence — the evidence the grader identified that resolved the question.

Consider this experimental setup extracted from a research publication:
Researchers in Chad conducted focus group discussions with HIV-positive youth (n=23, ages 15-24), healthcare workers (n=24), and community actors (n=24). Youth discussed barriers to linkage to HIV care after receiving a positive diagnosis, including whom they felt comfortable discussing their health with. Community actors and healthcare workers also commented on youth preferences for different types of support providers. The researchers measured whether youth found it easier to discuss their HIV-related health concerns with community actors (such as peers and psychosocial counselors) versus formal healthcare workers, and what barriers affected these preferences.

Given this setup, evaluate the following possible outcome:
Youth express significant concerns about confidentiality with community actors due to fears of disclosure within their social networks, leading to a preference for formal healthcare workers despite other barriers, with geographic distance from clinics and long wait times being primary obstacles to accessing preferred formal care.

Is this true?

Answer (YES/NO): NO